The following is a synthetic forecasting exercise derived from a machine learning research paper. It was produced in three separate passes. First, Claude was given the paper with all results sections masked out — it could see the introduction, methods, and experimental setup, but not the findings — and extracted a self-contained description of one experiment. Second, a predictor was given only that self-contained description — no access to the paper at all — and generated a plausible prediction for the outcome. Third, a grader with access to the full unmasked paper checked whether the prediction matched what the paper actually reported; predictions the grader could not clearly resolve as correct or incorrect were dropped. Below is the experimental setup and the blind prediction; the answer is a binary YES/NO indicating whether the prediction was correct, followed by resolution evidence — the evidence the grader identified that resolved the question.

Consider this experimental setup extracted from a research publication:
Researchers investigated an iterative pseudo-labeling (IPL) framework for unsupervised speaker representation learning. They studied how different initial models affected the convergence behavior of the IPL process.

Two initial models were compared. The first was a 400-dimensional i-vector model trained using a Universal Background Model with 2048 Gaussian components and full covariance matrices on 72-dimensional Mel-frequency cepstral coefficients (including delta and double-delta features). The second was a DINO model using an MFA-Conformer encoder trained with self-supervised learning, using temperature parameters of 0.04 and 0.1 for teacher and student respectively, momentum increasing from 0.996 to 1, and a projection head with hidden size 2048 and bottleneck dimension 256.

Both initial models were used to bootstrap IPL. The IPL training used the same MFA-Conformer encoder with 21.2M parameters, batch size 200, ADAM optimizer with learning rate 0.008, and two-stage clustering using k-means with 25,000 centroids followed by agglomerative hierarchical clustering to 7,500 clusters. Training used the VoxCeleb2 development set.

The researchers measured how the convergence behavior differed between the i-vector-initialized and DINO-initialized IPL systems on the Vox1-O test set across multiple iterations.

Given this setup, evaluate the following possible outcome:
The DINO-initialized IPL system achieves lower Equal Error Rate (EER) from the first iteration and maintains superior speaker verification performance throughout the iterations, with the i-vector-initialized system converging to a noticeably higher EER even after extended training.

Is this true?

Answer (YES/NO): NO